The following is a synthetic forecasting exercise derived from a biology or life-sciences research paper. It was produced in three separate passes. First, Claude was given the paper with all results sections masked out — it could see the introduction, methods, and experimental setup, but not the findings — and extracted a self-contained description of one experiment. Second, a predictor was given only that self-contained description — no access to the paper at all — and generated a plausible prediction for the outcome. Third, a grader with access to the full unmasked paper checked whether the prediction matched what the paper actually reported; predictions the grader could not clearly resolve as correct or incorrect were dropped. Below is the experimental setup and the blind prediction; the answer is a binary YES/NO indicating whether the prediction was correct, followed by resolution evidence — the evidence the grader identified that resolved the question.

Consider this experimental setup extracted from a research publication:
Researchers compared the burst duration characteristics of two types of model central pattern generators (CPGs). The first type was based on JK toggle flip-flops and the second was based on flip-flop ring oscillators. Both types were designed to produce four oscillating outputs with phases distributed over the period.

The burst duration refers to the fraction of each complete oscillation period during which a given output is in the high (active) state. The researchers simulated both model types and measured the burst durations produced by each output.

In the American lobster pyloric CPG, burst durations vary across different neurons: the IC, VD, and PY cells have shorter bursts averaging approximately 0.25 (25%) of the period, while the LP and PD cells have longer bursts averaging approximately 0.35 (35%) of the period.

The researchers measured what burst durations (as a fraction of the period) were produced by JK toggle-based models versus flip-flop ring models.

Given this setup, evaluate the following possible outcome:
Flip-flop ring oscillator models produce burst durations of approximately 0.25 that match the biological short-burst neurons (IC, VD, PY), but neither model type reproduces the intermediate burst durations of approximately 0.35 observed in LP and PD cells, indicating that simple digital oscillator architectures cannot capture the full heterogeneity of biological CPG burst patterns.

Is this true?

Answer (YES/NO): NO